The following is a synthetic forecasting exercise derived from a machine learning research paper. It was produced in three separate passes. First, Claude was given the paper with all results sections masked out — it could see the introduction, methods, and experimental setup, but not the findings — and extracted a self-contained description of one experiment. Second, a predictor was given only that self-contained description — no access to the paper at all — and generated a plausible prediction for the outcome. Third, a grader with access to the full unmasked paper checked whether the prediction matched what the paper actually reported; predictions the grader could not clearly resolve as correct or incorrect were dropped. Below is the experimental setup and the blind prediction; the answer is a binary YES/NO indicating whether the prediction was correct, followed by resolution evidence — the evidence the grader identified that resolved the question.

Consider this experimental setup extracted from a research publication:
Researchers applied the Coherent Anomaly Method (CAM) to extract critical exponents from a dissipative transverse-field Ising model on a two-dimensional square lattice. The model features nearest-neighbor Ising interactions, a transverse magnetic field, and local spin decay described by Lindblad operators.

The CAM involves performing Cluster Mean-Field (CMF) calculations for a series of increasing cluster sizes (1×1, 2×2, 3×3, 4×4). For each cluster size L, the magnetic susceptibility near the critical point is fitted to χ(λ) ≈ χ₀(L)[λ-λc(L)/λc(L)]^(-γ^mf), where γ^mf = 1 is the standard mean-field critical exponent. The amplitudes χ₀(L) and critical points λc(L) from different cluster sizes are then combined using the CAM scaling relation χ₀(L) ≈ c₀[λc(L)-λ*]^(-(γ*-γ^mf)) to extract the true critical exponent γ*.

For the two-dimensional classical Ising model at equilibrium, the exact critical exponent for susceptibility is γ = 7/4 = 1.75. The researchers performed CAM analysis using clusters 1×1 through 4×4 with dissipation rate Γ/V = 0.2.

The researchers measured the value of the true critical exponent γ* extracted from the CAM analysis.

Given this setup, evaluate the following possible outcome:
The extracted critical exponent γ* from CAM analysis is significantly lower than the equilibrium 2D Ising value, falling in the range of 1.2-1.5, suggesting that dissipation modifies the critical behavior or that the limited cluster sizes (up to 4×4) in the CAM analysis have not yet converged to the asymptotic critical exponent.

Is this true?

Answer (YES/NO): YES